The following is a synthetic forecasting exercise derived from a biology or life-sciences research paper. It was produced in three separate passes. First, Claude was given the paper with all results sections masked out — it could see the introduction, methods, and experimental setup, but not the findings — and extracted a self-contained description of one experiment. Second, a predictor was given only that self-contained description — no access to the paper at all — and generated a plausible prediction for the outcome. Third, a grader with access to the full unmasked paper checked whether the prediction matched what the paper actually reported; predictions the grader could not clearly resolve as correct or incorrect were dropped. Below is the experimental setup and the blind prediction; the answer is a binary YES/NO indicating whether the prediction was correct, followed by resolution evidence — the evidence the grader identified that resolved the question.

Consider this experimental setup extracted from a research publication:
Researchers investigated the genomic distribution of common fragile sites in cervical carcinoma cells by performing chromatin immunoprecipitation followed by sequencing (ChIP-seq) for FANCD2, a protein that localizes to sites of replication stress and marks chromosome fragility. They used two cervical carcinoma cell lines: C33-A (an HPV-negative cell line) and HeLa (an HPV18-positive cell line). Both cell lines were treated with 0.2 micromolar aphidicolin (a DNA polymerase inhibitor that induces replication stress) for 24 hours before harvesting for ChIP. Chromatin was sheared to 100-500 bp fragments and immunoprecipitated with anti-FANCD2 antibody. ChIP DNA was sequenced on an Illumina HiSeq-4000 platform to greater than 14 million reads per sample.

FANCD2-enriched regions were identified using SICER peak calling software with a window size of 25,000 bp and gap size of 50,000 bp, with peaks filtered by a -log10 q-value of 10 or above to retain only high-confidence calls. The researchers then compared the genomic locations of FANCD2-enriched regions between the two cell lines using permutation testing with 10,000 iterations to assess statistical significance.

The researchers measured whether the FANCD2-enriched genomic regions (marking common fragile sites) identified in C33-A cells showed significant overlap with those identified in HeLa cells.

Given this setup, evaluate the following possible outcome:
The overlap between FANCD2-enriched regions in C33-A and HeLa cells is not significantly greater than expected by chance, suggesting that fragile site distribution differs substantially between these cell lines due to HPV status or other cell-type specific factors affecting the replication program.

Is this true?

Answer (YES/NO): NO